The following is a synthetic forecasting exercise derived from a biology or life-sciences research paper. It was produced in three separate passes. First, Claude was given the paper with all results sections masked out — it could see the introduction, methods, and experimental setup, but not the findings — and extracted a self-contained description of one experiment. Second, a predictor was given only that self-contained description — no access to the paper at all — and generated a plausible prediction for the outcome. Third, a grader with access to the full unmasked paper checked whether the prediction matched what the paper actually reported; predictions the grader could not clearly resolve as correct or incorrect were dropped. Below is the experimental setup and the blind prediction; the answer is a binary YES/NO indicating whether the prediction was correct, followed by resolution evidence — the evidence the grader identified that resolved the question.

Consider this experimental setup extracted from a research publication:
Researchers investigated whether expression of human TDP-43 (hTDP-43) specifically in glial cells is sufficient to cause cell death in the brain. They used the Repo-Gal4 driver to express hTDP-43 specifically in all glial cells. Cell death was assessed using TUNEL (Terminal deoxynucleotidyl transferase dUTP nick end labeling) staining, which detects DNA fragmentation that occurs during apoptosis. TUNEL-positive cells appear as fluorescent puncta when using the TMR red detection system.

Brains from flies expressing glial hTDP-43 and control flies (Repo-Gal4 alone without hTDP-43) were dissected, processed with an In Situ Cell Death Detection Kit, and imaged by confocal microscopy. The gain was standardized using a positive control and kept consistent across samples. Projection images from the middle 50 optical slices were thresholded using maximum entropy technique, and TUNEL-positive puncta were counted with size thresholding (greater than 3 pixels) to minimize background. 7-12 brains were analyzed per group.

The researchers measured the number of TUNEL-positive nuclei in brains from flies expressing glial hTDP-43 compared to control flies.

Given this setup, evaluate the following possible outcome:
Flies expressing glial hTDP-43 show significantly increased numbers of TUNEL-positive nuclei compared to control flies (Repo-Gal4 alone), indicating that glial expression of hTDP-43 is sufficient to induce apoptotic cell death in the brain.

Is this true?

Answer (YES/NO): YES